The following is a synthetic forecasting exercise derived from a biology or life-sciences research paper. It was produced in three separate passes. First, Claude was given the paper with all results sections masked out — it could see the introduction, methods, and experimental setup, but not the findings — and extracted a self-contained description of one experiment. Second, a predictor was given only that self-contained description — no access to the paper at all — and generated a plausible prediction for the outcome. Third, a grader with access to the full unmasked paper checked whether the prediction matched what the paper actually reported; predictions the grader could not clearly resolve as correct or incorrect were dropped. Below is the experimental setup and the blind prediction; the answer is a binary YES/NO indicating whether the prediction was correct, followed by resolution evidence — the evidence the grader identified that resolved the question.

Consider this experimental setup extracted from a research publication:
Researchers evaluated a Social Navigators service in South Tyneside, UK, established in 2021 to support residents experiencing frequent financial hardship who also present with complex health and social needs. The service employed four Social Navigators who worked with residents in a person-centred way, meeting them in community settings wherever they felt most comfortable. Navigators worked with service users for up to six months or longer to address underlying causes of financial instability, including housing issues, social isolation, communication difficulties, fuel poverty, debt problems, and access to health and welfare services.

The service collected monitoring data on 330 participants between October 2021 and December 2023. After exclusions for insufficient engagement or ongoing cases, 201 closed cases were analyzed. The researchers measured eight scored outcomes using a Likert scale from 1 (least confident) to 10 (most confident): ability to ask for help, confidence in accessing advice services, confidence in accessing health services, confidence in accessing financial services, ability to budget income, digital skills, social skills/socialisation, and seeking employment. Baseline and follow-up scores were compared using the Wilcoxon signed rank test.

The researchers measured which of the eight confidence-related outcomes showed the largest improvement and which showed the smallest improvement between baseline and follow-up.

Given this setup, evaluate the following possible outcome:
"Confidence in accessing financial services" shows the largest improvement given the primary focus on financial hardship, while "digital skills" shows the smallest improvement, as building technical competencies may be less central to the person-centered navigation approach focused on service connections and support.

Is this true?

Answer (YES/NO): NO